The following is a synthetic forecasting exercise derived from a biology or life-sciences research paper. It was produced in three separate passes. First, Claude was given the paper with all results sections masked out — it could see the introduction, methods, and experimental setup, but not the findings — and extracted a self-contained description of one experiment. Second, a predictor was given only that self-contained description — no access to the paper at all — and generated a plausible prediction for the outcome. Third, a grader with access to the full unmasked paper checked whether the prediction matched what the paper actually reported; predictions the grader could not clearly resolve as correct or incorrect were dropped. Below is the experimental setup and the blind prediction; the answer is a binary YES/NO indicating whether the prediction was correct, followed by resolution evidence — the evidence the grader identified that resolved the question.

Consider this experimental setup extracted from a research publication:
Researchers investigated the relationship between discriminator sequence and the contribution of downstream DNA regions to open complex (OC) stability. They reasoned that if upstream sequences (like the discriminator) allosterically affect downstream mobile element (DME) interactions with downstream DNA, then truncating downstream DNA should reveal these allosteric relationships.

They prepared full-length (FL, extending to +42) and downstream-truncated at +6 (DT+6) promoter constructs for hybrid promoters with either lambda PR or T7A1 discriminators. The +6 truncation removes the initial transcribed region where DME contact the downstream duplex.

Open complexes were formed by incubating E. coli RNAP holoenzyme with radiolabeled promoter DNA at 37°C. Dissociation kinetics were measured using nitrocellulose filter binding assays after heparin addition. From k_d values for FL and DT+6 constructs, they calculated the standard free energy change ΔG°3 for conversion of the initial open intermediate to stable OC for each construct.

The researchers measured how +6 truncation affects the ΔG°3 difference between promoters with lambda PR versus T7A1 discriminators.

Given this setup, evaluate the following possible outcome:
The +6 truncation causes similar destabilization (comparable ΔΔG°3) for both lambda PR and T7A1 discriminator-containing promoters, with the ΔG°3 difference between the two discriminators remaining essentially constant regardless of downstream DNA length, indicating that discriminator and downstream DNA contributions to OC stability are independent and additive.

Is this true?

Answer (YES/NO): NO